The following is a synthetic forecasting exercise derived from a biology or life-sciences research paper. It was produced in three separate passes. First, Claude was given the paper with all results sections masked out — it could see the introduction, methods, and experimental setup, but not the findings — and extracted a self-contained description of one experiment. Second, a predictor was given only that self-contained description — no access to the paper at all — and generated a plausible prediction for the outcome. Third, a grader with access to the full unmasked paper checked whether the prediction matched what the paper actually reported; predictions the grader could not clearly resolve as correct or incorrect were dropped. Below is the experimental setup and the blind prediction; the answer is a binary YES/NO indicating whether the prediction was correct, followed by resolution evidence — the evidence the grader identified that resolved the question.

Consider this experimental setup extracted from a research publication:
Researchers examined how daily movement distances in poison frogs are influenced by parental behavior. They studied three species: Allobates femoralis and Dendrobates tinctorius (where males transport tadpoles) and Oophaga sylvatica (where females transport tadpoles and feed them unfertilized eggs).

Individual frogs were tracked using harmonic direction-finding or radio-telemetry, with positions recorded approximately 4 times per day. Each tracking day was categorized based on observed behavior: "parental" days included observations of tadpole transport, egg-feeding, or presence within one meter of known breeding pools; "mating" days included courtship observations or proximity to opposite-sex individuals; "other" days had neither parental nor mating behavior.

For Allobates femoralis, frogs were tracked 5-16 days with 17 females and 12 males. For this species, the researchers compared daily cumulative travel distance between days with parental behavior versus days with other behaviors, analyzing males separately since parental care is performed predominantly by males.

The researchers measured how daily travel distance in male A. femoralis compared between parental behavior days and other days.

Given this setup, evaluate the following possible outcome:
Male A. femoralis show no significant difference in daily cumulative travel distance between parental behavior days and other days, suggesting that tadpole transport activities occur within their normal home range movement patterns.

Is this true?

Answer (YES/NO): NO